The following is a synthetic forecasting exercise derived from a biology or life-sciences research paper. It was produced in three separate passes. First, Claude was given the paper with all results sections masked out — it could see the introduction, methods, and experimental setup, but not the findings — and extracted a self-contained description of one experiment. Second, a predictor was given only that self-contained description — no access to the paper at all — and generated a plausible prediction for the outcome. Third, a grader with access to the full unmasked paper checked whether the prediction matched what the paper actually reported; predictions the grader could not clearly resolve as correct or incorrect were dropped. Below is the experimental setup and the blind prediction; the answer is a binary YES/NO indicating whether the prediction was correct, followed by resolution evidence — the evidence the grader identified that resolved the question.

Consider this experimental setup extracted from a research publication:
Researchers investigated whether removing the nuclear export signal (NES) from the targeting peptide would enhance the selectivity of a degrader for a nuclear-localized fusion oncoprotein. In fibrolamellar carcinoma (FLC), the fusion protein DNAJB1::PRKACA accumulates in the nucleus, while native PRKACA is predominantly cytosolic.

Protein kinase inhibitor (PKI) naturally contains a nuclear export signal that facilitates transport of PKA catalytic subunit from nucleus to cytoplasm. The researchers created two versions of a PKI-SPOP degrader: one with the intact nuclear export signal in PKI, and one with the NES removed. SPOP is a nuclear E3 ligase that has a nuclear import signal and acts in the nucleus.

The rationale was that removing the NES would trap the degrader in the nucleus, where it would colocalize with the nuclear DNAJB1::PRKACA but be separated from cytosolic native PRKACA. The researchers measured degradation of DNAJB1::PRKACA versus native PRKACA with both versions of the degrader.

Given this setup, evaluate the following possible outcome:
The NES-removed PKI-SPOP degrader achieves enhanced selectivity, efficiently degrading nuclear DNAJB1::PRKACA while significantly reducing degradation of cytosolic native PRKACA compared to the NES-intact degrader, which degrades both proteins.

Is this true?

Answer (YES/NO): NO